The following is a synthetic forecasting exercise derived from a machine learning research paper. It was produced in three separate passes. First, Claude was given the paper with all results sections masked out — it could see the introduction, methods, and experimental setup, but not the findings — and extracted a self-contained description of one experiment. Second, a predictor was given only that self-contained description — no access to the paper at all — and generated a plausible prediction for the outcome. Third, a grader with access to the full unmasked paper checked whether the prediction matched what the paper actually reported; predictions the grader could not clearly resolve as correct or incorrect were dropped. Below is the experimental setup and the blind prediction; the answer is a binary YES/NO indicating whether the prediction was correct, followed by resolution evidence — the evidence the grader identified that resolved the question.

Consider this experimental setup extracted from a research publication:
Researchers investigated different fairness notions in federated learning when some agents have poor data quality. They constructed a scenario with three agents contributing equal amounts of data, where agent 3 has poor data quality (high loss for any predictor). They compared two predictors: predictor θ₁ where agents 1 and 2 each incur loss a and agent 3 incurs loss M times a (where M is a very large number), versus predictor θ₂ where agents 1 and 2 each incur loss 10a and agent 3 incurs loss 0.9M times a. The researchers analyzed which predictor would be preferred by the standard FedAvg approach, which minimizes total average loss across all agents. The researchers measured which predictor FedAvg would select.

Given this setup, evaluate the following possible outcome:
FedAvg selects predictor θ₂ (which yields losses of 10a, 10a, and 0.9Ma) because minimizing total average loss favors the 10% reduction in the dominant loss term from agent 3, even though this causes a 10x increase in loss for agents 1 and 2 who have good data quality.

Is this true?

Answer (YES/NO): YES